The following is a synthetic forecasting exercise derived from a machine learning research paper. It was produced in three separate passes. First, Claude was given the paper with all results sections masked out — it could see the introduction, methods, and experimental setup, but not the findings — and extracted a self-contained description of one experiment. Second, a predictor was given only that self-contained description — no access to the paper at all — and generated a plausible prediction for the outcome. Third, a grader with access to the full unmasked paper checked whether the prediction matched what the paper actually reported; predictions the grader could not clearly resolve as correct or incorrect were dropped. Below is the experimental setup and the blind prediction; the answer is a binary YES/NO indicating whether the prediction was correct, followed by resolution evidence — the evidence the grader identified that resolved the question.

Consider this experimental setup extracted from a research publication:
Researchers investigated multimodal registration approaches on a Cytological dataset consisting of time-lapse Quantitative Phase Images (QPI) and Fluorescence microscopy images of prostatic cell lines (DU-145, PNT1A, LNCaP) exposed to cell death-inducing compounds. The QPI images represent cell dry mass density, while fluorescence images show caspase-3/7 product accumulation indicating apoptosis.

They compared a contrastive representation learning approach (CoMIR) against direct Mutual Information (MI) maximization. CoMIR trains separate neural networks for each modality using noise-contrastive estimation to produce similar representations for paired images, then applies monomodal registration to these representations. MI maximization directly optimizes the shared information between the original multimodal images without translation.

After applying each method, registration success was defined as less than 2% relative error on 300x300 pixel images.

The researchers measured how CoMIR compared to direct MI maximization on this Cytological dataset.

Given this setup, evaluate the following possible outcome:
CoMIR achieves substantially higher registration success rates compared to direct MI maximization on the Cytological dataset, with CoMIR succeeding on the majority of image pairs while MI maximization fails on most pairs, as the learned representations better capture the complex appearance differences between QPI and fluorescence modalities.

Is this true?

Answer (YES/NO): NO